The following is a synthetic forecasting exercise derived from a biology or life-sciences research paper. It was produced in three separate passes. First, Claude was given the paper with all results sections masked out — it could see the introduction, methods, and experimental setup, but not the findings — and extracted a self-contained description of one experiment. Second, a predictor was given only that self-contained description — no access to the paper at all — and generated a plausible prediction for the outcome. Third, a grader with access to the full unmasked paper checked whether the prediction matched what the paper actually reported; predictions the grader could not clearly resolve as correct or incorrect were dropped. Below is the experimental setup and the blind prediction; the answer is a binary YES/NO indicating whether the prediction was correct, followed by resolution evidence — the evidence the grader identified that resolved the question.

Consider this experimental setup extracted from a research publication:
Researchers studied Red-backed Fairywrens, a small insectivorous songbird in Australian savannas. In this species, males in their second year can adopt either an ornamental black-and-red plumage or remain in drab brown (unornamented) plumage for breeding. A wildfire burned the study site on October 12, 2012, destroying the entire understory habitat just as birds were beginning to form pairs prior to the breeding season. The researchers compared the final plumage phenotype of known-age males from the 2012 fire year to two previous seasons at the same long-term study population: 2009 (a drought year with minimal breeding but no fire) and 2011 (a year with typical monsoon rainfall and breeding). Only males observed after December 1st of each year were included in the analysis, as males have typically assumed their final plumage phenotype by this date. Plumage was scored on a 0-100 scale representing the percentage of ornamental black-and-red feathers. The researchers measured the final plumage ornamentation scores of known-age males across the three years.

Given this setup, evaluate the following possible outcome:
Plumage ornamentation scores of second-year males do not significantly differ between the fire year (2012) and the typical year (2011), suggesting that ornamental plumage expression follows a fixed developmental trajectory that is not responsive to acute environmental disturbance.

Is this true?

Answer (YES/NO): NO